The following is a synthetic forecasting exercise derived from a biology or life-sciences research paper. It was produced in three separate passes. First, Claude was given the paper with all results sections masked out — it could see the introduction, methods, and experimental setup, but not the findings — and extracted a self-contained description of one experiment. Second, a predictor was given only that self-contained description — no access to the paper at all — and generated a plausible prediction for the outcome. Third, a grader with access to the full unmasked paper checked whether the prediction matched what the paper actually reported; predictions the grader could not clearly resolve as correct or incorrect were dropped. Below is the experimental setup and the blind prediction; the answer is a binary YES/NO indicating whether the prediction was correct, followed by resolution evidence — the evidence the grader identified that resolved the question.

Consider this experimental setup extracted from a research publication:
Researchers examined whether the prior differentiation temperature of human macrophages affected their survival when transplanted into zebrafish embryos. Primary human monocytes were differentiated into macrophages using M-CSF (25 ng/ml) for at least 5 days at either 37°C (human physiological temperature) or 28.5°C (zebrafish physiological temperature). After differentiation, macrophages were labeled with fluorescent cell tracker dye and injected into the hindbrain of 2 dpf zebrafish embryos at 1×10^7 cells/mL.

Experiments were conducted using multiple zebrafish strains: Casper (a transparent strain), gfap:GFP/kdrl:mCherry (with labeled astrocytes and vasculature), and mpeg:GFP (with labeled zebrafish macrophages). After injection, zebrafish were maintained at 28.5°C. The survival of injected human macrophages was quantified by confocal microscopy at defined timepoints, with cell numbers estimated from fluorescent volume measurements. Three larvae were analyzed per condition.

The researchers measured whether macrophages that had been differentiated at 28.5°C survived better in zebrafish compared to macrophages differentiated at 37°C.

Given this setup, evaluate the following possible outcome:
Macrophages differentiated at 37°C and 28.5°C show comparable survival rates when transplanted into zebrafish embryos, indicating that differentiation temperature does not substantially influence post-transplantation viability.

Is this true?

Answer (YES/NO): YES